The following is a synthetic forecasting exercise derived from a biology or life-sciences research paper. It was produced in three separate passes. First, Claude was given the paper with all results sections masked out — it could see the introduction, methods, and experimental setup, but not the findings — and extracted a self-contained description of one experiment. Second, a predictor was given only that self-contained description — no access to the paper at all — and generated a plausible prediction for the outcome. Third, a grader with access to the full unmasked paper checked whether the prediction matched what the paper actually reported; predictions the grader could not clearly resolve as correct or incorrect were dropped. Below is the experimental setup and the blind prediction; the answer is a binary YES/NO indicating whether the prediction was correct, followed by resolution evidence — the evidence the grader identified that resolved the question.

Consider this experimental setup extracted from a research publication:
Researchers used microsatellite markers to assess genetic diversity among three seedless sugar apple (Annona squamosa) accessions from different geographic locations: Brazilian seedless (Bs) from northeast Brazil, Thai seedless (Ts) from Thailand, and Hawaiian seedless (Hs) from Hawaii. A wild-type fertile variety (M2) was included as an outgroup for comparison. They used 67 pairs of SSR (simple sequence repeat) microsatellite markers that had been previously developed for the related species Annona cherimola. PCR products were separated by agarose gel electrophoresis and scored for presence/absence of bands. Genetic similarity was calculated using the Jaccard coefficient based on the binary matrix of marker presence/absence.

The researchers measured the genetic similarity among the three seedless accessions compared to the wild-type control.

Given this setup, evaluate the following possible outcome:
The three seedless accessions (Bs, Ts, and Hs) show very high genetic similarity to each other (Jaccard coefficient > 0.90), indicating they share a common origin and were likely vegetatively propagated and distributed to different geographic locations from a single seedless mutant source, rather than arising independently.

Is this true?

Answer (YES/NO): YES